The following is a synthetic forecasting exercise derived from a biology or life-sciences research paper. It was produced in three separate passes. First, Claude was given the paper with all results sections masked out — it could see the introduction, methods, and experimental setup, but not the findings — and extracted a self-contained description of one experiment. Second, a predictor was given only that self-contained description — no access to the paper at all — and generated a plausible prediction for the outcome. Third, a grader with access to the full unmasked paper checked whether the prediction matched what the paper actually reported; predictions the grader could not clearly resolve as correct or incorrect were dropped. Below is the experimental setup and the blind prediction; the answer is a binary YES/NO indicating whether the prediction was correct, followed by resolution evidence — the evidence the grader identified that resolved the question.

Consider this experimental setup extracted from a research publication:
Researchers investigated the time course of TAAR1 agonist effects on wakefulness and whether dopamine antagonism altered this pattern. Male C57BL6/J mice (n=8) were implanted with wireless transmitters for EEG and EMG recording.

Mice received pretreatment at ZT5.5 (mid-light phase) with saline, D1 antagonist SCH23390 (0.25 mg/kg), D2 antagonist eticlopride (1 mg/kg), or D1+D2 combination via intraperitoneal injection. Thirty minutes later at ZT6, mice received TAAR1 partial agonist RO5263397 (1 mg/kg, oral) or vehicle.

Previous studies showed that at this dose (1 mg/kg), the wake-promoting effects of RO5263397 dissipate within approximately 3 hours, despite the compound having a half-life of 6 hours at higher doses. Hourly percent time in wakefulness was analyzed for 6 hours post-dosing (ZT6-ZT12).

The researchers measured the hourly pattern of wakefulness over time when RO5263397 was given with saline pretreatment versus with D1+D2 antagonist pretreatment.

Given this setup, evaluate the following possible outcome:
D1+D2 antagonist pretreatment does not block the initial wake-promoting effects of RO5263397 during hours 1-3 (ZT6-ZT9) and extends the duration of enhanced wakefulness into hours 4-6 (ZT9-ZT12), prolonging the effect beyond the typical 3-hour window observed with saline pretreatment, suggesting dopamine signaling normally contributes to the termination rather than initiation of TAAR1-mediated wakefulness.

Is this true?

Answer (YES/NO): NO